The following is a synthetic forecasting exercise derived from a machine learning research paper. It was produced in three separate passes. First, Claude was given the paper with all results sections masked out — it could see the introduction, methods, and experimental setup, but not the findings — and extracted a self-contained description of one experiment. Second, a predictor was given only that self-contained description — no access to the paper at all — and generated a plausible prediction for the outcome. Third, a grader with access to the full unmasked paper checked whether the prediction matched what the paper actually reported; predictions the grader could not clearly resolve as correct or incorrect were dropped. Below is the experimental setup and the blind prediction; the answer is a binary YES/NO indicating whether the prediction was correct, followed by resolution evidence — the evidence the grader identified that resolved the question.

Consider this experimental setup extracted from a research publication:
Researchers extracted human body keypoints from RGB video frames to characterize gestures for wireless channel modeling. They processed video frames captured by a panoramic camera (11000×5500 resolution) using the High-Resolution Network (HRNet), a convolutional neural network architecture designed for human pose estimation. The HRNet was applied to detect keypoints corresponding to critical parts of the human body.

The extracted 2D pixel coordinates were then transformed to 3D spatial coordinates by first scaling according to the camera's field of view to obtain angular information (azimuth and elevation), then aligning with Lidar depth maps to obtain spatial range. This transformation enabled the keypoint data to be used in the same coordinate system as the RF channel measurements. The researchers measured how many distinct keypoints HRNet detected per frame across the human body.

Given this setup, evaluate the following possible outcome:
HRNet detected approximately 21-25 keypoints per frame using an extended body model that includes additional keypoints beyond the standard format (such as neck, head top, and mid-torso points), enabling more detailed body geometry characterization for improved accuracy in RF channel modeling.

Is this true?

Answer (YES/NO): NO